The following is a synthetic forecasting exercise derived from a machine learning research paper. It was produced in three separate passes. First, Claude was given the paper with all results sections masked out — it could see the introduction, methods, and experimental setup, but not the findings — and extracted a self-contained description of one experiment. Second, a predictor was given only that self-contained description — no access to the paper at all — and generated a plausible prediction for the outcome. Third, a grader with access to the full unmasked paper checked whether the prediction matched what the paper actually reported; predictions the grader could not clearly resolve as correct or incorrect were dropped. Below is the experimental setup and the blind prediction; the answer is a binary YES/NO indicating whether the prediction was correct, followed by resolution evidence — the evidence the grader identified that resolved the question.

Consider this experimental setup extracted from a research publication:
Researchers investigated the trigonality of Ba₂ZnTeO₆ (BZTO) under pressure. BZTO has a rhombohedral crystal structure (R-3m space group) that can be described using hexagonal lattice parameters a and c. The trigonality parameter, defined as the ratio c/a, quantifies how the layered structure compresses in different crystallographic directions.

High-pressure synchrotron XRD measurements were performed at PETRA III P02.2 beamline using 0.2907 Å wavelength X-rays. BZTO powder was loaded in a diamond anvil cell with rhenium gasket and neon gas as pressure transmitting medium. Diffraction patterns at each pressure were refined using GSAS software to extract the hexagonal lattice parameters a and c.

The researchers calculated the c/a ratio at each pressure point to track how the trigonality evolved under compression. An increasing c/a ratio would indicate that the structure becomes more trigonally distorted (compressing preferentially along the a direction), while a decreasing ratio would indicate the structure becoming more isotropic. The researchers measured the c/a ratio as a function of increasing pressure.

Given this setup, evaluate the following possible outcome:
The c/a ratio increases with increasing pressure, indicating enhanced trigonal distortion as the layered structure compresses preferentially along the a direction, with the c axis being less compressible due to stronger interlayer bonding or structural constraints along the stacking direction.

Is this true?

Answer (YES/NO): YES